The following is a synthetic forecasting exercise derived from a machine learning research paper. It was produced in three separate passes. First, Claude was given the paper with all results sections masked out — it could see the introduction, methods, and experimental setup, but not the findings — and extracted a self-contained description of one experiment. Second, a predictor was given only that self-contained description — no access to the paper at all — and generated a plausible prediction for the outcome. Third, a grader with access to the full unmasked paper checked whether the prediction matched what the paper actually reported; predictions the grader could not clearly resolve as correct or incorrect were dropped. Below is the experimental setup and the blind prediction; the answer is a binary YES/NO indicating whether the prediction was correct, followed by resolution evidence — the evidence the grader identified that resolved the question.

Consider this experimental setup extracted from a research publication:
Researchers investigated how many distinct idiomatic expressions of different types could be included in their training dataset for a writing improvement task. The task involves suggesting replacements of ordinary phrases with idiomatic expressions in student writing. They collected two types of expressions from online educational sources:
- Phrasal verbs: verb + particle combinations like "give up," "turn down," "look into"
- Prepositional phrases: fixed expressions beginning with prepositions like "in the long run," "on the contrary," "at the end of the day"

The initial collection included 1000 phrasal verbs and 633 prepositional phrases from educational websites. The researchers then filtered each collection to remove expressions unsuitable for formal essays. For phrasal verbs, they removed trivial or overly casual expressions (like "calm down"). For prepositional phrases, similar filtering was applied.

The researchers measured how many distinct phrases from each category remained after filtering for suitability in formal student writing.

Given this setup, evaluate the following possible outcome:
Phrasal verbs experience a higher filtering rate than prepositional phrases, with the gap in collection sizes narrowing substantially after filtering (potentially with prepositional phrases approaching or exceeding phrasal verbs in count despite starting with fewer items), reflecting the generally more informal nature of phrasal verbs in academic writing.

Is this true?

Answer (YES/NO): YES